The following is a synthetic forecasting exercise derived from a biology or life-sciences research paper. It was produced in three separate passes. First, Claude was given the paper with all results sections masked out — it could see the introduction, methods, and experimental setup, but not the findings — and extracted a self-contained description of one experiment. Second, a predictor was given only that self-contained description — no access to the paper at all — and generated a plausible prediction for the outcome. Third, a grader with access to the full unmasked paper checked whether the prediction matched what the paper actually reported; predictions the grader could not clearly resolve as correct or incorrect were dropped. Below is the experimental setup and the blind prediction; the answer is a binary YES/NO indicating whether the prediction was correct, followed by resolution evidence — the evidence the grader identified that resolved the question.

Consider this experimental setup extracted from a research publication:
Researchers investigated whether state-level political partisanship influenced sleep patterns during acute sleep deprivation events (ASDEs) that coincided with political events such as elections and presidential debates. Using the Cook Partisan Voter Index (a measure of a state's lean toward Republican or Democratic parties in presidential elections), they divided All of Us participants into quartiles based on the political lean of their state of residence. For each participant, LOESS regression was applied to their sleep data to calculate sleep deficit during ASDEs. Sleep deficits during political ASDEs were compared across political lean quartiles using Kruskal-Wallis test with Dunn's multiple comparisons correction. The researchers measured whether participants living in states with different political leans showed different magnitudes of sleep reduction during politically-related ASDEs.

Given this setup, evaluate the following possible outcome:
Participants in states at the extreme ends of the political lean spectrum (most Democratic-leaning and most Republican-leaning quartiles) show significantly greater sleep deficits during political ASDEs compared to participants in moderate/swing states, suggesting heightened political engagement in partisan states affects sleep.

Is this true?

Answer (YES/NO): NO